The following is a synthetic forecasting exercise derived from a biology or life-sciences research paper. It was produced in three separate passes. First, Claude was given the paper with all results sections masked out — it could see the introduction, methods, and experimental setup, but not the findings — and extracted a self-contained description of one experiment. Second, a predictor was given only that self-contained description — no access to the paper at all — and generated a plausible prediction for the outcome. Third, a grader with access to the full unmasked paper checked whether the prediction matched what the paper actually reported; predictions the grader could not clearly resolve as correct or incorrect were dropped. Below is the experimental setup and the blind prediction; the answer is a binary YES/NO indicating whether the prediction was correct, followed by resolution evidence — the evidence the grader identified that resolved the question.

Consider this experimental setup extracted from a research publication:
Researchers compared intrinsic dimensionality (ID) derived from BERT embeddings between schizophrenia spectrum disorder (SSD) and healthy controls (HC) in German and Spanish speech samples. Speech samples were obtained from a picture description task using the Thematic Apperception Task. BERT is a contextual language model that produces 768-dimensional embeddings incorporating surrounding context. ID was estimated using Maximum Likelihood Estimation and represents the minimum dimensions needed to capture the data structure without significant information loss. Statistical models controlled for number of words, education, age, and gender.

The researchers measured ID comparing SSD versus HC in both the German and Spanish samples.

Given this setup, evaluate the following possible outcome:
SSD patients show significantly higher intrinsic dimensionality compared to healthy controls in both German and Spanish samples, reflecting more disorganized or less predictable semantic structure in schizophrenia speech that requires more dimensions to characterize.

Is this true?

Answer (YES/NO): NO